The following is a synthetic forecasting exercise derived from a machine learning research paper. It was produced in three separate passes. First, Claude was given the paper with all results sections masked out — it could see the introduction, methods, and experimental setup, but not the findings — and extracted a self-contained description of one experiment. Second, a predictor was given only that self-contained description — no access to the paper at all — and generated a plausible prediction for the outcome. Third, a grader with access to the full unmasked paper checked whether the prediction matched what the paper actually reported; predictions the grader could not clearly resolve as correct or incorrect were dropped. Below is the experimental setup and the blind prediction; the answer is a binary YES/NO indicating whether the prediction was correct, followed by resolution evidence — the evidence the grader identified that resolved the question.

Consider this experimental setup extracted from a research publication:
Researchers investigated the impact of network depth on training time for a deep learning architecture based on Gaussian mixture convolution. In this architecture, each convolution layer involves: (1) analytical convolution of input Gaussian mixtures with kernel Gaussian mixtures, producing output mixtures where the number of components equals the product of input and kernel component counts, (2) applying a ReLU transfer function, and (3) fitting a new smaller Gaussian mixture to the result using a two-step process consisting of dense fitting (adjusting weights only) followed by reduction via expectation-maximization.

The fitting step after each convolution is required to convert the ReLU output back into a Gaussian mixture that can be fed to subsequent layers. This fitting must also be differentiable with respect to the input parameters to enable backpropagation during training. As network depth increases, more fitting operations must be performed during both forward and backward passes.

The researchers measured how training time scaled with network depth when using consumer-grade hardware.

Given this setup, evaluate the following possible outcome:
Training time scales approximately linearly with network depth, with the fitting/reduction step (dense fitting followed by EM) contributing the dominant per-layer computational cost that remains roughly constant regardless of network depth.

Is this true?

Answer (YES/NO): NO